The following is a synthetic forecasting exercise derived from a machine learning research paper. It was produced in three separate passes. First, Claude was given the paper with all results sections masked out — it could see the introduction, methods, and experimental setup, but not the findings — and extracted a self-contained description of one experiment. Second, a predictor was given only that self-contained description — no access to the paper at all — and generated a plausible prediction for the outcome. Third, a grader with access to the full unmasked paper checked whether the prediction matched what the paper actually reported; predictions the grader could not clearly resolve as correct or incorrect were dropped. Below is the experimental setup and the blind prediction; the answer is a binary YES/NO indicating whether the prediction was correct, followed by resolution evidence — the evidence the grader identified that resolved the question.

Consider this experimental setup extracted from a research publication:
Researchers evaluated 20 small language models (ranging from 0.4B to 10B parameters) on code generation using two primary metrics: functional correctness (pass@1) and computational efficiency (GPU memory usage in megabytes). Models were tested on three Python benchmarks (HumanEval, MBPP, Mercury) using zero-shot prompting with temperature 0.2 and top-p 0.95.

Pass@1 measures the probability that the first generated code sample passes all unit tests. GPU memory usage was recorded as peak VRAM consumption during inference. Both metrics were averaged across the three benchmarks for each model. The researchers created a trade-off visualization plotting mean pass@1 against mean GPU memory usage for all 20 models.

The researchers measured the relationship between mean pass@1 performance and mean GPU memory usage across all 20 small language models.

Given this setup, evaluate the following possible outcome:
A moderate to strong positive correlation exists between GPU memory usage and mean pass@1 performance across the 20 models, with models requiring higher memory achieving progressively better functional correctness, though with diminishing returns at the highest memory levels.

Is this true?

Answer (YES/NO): NO